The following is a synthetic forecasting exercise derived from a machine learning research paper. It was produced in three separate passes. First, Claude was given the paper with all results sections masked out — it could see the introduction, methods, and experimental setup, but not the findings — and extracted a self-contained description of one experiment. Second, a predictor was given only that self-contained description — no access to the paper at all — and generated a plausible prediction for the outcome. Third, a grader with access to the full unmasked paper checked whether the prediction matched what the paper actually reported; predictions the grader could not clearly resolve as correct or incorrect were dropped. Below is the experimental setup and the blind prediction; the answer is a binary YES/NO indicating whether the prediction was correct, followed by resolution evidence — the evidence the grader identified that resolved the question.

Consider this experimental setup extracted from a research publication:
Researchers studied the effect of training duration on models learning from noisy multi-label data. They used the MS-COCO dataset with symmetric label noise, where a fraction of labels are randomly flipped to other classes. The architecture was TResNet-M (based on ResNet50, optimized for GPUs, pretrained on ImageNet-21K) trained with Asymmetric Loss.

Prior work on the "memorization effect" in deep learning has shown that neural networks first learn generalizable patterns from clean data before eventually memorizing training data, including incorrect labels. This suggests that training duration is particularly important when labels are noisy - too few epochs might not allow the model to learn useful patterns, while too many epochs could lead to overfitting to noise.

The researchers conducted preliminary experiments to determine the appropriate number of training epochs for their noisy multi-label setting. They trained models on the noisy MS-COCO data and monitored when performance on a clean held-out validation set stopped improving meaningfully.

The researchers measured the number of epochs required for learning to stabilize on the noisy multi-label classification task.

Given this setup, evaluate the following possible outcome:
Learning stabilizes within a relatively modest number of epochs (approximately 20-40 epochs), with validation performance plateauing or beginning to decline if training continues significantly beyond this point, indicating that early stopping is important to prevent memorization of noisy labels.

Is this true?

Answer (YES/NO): NO